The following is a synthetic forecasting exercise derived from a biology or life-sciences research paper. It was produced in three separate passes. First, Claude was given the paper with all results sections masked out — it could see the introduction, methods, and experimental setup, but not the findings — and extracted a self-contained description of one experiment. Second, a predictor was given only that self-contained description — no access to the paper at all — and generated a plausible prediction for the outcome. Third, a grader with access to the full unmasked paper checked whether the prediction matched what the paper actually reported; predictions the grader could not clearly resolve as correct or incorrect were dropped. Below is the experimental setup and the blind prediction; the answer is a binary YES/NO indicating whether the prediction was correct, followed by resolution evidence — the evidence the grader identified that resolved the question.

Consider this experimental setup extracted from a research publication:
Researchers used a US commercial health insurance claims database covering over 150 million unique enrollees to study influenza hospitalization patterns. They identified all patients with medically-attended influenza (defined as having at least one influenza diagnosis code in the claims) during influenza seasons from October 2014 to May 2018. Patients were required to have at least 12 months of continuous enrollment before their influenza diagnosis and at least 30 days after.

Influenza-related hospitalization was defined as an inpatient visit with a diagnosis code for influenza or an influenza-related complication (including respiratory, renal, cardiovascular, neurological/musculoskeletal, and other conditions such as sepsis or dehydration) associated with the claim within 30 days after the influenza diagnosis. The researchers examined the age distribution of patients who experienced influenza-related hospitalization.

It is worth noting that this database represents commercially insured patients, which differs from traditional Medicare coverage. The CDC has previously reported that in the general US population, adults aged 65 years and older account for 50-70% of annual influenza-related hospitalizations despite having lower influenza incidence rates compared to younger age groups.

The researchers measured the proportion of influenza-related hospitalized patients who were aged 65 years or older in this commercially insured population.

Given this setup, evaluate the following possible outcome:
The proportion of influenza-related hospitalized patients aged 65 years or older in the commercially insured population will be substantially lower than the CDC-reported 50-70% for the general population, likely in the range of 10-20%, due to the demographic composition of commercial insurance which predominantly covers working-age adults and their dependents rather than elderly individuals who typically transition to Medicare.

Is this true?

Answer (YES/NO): NO